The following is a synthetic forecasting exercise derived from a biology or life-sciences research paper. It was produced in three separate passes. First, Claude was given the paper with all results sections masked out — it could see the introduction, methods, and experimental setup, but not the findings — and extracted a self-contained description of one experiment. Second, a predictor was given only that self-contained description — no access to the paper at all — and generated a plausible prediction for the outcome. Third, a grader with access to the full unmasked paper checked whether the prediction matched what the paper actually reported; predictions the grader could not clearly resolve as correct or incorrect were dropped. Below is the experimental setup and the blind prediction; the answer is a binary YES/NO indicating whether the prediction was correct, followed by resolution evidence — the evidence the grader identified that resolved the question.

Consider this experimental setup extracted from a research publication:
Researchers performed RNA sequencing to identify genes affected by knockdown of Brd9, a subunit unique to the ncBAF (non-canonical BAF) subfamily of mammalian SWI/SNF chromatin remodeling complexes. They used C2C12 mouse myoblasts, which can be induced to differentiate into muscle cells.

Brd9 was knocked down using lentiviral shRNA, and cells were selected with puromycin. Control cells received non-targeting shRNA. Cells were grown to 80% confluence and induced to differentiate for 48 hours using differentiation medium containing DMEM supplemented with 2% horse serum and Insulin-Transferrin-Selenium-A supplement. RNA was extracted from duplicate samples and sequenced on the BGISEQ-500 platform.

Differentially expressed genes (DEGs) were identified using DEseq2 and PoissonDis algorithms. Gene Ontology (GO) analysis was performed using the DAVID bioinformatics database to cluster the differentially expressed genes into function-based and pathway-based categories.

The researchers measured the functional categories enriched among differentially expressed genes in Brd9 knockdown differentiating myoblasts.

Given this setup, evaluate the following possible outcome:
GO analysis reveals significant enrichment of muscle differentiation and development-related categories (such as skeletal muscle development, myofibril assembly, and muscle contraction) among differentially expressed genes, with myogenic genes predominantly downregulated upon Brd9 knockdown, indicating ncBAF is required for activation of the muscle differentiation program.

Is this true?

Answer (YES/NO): NO